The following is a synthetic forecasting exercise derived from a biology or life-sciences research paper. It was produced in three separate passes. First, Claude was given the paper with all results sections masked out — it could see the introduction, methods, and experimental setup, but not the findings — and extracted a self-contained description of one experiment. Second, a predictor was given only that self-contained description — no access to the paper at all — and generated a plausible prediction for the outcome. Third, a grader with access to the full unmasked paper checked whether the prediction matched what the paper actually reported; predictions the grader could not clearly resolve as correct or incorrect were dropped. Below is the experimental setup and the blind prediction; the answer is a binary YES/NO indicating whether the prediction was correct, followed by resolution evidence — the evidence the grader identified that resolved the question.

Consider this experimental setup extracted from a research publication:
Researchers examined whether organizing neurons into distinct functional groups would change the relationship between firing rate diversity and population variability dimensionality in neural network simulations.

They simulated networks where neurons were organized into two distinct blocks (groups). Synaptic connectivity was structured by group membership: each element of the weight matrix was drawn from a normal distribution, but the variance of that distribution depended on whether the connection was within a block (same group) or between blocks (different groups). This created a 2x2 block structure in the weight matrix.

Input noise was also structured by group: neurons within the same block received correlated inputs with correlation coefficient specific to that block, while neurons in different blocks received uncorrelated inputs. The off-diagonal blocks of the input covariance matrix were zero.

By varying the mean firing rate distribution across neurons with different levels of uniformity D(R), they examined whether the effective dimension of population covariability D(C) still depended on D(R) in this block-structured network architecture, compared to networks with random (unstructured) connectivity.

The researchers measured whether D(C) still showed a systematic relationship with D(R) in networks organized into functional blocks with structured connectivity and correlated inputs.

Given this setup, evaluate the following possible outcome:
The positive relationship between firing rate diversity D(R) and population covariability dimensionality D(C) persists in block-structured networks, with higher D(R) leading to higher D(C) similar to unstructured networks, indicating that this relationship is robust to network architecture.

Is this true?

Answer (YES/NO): NO